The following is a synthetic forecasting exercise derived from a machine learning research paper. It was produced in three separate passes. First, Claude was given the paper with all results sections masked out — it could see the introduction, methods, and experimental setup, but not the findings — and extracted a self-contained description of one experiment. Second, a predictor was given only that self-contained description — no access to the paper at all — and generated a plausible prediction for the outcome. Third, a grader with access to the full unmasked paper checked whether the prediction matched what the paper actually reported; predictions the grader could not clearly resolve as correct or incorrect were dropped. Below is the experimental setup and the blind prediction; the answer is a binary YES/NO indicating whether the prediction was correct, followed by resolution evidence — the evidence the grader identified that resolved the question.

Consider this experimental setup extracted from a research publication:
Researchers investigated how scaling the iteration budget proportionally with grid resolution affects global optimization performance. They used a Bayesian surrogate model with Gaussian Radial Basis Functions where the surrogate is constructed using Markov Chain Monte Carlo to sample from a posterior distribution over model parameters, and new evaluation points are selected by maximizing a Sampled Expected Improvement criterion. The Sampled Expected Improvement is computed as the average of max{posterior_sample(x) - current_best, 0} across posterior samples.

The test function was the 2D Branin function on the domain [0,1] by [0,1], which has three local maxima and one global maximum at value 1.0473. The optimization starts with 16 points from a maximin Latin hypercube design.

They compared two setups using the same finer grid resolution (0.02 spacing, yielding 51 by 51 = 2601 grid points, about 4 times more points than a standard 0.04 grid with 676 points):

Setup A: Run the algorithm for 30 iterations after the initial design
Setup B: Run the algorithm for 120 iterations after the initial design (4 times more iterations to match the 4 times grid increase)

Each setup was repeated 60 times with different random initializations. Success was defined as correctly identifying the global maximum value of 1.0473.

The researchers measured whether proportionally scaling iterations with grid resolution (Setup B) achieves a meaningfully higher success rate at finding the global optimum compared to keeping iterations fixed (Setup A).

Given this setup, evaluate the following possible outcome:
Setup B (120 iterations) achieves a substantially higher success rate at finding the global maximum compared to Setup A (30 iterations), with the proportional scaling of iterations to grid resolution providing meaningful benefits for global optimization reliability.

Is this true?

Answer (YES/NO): YES